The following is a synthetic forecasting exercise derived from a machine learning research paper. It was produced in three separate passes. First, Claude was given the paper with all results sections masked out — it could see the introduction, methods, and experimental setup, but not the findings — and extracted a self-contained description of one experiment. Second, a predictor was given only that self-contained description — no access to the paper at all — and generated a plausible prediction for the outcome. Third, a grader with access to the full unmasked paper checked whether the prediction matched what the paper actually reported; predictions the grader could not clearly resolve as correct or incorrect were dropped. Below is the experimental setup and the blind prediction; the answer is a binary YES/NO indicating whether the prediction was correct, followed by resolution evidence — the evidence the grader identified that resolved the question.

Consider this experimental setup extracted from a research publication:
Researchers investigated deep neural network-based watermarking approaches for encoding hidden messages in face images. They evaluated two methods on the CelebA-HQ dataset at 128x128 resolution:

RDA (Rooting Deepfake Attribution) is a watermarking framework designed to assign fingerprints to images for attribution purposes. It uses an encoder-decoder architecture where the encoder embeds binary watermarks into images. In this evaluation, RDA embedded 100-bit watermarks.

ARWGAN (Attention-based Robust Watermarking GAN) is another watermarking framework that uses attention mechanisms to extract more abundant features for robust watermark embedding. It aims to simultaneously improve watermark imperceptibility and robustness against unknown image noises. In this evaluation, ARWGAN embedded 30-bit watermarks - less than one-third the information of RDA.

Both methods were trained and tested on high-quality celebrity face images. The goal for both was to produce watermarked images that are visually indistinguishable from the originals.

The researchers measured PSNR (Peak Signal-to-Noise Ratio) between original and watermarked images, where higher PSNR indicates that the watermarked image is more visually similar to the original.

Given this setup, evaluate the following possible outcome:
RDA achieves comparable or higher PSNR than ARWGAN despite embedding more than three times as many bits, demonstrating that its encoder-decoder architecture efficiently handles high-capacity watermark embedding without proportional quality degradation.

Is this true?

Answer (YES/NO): YES